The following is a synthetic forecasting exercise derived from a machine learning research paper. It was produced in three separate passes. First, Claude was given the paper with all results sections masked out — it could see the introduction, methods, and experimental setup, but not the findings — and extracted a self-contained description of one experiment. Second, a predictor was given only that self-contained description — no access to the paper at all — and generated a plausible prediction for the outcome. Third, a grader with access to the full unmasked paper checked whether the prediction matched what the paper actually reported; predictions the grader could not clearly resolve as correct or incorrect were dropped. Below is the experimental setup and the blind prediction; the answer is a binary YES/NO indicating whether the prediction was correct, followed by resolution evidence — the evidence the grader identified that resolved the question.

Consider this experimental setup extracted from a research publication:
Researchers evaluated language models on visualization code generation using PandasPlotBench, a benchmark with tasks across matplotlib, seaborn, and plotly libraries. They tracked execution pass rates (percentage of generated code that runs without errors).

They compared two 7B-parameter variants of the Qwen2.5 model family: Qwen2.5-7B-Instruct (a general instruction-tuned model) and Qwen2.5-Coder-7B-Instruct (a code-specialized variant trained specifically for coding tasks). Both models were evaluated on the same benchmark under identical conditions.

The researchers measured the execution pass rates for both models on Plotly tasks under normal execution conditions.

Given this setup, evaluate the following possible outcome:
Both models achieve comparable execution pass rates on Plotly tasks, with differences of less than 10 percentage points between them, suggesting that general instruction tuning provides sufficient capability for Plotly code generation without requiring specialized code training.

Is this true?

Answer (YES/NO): YES